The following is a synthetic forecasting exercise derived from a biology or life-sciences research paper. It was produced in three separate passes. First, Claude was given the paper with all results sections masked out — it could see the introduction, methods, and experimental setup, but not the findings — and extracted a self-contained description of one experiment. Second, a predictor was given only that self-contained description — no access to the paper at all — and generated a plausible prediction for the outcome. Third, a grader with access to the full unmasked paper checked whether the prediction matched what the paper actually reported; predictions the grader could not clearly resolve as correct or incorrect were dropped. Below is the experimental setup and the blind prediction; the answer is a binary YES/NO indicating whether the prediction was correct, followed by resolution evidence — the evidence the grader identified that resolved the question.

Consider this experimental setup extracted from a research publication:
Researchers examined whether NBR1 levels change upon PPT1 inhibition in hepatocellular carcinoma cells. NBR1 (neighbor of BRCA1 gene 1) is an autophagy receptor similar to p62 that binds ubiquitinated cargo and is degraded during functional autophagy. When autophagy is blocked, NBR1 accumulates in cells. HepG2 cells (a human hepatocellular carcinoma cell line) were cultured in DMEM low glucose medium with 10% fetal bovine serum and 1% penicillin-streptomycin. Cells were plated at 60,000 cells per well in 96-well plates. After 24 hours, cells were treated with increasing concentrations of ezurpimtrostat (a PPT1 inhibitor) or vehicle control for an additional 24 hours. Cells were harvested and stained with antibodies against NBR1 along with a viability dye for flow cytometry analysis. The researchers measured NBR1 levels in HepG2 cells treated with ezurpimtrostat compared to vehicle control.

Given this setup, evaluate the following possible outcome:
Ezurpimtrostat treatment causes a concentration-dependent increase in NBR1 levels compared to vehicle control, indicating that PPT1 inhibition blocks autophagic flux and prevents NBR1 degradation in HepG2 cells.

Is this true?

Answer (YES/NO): NO